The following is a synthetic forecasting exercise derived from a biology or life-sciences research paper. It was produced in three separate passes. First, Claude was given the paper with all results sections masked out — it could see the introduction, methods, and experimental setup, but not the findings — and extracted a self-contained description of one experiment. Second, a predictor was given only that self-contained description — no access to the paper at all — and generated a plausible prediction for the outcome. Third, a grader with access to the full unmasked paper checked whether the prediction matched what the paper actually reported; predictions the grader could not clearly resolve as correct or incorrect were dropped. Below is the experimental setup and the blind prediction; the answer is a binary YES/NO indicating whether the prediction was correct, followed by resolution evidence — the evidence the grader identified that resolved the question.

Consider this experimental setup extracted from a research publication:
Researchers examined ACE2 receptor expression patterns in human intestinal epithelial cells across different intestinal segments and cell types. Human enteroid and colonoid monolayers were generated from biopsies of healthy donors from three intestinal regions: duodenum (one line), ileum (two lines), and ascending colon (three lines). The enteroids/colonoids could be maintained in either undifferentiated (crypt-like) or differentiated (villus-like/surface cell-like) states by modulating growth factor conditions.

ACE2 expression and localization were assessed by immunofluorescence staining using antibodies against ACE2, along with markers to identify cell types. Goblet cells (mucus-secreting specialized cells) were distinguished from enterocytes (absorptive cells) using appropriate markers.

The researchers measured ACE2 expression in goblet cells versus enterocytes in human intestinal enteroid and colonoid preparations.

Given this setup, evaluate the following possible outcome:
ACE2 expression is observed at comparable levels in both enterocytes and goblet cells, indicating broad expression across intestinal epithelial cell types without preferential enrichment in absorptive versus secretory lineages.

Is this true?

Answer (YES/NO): NO